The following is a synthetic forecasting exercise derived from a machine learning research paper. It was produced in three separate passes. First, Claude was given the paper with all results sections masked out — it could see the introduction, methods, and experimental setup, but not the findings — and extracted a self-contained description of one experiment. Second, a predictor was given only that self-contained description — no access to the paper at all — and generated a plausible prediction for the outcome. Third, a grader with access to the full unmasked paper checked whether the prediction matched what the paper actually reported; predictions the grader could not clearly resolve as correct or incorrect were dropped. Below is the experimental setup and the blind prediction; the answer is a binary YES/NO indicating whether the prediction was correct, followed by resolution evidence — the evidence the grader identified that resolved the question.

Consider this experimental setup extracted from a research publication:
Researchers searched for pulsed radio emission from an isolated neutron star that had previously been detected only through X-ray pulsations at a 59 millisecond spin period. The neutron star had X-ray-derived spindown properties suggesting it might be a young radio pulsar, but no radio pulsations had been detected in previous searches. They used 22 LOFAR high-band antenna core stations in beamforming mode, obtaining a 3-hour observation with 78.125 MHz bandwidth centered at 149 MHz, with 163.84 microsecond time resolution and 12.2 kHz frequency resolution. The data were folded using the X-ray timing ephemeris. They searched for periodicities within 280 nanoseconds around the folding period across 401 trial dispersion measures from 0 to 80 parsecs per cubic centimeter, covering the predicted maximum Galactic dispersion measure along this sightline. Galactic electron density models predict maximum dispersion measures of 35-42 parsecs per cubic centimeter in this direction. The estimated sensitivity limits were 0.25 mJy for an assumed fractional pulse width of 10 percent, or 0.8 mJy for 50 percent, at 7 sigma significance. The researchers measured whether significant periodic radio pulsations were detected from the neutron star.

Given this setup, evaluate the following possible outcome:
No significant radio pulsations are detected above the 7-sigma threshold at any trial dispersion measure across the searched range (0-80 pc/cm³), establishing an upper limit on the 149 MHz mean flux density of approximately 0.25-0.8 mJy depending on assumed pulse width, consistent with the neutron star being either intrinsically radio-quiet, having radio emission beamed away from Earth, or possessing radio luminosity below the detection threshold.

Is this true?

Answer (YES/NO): YES